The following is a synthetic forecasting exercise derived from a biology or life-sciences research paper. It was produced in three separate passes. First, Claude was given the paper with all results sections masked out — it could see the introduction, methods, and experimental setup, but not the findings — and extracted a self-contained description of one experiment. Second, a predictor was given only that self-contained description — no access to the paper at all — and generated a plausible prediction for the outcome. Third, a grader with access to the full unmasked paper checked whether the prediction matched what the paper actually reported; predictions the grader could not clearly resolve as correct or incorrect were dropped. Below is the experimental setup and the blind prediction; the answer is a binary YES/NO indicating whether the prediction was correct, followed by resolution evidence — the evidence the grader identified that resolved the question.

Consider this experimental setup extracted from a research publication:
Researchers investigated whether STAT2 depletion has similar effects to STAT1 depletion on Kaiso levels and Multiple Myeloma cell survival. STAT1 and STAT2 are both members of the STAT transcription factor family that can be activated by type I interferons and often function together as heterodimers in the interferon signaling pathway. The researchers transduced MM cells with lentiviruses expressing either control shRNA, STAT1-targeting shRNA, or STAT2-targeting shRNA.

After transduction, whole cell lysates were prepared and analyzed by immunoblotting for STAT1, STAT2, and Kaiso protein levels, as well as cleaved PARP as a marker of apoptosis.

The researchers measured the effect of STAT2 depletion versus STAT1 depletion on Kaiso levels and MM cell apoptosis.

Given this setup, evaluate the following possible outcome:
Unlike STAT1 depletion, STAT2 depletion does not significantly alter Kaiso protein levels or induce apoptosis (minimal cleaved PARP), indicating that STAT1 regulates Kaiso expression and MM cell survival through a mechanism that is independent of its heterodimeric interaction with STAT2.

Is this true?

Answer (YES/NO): YES